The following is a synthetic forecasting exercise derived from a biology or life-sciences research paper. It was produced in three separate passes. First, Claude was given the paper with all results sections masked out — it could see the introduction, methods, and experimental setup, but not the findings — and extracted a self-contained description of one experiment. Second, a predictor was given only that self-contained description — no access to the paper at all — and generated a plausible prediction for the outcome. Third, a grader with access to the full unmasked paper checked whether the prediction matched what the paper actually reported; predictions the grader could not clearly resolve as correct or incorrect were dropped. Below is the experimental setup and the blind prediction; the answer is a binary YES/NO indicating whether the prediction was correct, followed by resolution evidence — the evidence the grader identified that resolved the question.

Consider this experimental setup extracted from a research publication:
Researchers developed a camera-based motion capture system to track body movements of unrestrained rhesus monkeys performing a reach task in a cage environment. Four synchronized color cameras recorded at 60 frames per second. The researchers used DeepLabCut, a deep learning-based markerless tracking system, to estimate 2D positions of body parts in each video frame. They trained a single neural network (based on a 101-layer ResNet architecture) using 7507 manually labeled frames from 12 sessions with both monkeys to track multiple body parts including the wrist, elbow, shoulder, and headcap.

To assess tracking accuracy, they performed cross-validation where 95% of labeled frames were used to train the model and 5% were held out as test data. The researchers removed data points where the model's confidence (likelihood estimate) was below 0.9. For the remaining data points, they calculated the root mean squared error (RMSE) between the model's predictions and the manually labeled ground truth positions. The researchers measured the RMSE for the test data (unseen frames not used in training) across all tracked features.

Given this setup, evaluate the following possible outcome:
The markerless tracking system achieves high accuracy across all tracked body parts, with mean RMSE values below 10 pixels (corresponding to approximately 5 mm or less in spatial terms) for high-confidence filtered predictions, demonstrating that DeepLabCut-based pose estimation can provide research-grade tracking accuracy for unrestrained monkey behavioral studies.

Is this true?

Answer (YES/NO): YES